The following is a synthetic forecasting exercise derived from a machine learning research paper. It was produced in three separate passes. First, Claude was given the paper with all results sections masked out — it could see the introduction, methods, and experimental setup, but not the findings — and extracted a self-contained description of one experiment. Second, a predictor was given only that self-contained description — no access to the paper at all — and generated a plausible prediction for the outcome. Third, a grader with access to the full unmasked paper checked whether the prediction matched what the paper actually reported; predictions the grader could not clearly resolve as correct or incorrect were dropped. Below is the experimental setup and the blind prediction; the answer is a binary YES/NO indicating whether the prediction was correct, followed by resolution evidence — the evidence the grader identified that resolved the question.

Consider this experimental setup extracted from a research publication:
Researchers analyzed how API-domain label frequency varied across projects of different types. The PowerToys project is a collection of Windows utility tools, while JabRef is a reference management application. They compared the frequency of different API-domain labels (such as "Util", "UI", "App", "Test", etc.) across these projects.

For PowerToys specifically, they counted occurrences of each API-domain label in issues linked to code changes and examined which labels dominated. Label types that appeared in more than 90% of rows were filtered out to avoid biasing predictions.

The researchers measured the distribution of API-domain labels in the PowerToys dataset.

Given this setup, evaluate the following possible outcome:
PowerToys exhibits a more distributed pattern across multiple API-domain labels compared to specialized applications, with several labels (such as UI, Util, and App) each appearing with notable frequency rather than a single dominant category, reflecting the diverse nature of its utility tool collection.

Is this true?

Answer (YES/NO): NO